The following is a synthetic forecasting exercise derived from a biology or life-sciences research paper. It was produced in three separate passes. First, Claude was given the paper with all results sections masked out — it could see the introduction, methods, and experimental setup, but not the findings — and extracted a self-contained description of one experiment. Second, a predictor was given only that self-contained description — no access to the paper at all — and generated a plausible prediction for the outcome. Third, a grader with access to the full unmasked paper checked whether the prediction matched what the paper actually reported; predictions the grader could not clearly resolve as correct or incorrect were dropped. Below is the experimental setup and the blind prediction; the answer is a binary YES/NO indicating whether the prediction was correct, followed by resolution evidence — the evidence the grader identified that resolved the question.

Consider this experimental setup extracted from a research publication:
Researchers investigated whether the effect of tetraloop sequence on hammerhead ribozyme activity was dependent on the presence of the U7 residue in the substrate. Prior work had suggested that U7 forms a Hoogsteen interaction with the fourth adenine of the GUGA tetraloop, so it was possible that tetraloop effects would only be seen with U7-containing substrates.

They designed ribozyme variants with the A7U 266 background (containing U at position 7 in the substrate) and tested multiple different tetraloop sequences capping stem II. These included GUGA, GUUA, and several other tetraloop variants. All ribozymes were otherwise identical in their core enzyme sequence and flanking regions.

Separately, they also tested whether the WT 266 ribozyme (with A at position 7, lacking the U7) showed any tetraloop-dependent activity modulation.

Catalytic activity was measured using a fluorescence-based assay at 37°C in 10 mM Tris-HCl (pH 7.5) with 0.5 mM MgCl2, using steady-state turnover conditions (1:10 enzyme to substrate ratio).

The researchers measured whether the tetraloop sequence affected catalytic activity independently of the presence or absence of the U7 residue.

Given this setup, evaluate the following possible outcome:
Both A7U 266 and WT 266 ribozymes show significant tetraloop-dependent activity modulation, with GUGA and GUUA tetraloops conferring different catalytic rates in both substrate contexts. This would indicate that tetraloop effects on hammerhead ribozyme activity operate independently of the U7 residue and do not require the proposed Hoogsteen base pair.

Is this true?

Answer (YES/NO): NO